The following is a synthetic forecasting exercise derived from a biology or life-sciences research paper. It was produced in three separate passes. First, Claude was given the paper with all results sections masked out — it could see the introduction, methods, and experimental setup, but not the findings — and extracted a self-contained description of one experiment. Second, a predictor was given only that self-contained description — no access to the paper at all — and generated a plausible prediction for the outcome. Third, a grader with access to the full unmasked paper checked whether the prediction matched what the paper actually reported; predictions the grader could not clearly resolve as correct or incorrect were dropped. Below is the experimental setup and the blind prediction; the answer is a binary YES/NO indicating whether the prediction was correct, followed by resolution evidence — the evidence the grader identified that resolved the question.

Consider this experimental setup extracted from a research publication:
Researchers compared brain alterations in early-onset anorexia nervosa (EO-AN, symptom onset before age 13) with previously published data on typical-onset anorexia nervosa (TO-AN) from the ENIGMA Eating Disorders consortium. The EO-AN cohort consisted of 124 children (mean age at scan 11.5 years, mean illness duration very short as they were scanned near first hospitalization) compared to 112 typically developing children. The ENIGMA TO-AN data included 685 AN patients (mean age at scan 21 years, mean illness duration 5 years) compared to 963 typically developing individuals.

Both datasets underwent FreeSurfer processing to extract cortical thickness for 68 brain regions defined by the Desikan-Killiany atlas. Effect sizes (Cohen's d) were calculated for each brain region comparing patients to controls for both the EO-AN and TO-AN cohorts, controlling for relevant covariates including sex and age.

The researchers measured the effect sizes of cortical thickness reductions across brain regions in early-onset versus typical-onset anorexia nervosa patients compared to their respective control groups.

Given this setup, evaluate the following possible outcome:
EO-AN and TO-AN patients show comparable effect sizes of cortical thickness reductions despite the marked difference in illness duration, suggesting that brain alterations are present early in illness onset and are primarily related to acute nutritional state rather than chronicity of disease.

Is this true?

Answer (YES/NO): YES